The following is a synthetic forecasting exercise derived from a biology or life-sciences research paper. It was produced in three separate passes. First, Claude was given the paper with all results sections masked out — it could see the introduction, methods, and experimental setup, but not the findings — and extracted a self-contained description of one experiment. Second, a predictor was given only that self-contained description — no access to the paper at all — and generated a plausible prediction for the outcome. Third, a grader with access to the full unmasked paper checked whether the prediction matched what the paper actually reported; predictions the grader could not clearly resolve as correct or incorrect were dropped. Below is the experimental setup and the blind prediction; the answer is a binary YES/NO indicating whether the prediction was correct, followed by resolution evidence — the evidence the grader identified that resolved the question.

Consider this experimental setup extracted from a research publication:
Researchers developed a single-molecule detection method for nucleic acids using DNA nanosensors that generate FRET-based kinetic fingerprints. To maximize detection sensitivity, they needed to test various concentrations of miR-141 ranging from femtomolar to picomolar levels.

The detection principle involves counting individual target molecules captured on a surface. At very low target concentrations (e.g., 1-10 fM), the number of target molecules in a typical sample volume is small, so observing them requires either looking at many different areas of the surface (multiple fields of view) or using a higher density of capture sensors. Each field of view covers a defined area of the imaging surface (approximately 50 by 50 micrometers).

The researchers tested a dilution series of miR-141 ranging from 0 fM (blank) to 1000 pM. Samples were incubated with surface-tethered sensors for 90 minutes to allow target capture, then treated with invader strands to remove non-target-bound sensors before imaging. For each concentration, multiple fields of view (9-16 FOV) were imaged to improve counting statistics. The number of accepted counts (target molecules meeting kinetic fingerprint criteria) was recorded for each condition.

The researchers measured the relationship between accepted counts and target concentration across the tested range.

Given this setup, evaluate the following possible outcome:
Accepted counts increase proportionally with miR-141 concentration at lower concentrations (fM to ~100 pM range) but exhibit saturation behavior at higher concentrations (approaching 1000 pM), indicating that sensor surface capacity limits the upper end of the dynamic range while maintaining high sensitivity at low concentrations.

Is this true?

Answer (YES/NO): NO